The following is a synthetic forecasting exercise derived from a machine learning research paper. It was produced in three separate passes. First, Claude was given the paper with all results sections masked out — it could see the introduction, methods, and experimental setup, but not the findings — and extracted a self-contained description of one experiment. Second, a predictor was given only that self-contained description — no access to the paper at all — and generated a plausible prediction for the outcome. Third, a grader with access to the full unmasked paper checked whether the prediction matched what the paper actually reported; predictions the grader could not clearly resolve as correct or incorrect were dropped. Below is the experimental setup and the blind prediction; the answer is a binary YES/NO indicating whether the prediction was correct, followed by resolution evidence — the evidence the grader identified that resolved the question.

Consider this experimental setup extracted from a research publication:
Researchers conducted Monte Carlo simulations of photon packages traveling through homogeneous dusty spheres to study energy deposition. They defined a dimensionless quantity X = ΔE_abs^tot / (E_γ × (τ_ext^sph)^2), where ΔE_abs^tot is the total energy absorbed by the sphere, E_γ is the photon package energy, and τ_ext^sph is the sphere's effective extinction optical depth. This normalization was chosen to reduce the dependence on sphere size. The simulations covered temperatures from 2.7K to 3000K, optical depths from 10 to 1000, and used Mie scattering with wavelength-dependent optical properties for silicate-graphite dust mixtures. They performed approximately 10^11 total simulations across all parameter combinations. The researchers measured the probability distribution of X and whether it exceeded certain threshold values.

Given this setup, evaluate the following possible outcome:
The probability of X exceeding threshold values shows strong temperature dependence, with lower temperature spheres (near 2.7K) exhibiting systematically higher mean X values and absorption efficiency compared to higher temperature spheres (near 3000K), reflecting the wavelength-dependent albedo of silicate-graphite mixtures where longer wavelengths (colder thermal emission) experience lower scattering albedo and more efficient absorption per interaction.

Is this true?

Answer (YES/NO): NO